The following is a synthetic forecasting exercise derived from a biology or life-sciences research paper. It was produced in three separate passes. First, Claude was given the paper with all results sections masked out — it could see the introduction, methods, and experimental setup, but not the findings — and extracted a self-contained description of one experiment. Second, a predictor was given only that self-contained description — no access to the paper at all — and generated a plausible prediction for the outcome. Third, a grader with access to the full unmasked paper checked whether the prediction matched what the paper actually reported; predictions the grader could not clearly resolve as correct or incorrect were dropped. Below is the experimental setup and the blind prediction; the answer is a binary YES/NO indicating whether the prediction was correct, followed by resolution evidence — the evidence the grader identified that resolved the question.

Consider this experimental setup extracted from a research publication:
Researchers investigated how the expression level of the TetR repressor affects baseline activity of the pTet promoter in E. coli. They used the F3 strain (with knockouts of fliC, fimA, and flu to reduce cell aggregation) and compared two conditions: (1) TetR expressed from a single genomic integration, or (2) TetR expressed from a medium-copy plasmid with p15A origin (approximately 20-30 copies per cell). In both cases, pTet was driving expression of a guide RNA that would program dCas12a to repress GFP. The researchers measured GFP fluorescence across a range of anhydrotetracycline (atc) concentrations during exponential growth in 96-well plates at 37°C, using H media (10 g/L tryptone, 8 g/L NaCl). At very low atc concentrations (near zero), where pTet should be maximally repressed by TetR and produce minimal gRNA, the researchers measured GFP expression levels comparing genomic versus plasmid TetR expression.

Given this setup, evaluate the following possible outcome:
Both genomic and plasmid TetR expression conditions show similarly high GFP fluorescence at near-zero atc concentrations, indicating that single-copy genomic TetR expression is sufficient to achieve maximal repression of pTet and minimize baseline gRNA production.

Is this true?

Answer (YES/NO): NO